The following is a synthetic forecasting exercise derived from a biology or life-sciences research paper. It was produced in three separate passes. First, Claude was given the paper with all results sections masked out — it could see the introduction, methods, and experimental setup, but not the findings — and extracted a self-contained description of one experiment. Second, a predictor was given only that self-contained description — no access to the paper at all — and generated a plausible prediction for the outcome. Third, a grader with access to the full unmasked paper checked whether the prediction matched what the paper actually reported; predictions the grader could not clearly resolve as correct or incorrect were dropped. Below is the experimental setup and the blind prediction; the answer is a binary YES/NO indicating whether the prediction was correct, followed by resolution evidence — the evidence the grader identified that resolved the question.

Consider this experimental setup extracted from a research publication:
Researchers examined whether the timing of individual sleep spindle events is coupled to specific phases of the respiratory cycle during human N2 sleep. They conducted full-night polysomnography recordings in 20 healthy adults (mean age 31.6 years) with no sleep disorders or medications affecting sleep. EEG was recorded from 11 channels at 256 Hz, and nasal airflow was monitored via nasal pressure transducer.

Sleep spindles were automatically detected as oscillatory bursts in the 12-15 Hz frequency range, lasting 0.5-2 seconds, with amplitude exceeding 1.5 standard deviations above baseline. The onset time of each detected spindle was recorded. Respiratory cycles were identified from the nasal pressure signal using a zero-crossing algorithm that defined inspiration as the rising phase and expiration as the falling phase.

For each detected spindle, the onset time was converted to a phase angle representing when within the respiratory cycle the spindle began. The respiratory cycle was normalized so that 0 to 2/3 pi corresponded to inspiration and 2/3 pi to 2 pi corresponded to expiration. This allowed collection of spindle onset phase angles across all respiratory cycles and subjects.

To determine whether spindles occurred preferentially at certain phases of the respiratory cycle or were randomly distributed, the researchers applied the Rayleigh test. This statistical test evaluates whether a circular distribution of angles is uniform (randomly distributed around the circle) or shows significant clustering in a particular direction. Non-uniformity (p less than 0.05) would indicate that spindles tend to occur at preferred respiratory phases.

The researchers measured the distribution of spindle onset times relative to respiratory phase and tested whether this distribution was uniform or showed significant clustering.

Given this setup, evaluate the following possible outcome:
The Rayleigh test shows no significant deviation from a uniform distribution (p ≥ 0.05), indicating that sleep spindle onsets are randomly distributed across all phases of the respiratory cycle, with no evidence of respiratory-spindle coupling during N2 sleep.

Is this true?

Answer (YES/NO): NO